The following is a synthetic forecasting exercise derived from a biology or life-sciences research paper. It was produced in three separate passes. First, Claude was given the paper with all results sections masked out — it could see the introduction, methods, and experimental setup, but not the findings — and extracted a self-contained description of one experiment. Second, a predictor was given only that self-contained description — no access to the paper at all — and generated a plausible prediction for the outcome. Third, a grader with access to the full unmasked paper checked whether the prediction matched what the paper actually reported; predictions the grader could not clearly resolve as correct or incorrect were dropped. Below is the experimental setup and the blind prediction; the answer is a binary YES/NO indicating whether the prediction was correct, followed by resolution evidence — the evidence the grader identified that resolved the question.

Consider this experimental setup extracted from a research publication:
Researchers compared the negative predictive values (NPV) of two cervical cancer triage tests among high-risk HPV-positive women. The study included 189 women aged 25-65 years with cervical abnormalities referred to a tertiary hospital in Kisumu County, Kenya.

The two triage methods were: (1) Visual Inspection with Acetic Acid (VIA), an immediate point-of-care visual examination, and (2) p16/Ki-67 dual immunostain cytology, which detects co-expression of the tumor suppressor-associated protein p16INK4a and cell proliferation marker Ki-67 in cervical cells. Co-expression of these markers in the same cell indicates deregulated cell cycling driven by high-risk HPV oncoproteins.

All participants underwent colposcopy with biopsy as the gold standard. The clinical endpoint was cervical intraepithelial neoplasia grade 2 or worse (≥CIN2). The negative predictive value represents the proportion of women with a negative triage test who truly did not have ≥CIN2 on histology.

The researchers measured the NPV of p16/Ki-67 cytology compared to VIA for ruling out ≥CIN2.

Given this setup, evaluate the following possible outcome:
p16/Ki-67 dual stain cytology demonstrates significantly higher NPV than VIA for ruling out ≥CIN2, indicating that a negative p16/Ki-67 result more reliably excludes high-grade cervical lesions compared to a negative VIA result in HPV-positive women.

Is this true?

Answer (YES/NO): YES